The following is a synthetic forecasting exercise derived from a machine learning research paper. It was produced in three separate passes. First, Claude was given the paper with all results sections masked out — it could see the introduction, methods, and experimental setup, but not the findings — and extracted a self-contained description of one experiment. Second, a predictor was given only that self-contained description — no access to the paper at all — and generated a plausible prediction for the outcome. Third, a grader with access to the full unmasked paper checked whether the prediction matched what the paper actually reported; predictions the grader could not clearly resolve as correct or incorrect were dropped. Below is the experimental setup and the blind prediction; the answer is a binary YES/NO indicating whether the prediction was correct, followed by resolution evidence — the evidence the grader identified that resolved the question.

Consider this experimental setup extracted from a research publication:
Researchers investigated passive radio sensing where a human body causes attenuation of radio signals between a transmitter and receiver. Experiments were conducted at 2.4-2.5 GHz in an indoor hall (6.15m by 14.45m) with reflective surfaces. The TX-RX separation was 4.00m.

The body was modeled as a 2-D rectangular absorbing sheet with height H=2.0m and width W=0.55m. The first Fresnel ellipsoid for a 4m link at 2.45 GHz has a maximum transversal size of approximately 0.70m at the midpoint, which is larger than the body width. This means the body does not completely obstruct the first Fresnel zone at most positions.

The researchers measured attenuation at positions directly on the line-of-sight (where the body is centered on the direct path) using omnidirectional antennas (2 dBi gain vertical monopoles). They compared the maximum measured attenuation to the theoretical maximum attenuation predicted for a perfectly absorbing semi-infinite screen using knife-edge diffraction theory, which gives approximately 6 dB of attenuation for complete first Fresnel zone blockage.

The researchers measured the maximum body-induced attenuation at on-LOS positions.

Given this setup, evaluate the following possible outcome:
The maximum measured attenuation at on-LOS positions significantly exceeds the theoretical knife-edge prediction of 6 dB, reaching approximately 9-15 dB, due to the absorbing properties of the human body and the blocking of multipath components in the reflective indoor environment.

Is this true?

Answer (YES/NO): NO